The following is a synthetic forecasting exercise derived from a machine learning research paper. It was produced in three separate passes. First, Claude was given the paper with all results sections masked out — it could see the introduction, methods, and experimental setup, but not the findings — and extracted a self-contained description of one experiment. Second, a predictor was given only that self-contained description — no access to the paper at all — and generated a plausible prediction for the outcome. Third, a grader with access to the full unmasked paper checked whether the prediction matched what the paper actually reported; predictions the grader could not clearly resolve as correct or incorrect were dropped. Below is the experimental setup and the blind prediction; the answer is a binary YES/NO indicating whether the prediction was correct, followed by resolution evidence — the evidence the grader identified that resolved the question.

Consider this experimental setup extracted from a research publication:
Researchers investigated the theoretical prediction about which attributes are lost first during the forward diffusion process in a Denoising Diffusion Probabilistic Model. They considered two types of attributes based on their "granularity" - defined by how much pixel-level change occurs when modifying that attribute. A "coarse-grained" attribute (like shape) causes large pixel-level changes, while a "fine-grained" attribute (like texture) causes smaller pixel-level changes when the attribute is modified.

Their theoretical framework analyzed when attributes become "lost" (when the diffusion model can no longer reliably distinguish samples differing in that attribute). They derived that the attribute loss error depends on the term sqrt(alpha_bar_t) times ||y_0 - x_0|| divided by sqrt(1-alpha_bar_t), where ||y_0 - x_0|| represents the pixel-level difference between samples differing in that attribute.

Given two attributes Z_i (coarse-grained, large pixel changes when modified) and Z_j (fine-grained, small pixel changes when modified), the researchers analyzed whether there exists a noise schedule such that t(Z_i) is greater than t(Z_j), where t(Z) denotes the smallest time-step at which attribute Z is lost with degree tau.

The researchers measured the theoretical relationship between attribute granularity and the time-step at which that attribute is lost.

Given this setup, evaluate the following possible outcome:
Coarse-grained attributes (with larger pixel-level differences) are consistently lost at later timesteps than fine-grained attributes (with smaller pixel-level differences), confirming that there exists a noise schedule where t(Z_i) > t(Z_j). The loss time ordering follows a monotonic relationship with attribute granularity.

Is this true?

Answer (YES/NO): YES